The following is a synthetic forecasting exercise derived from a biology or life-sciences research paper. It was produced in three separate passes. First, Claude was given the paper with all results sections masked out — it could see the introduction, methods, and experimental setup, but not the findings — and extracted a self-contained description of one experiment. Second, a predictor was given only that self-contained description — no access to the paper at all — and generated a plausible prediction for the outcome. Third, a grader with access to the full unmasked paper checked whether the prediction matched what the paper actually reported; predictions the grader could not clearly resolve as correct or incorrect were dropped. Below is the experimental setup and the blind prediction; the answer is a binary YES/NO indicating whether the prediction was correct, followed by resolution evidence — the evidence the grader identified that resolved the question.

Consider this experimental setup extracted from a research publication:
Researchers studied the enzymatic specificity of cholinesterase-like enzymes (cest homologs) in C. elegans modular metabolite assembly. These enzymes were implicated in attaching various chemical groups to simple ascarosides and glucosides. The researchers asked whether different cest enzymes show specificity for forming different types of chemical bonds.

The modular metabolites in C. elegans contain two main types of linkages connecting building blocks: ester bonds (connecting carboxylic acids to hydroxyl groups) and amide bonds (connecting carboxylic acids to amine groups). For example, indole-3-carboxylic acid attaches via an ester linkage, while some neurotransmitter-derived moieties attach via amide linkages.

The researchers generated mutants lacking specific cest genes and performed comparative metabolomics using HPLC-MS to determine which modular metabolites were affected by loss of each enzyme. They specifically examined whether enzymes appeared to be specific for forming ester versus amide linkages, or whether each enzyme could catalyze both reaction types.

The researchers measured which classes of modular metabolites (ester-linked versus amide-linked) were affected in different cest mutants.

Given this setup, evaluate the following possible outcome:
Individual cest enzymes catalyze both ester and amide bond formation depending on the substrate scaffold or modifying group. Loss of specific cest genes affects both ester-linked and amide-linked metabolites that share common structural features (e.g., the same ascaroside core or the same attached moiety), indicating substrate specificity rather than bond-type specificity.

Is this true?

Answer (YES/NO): NO